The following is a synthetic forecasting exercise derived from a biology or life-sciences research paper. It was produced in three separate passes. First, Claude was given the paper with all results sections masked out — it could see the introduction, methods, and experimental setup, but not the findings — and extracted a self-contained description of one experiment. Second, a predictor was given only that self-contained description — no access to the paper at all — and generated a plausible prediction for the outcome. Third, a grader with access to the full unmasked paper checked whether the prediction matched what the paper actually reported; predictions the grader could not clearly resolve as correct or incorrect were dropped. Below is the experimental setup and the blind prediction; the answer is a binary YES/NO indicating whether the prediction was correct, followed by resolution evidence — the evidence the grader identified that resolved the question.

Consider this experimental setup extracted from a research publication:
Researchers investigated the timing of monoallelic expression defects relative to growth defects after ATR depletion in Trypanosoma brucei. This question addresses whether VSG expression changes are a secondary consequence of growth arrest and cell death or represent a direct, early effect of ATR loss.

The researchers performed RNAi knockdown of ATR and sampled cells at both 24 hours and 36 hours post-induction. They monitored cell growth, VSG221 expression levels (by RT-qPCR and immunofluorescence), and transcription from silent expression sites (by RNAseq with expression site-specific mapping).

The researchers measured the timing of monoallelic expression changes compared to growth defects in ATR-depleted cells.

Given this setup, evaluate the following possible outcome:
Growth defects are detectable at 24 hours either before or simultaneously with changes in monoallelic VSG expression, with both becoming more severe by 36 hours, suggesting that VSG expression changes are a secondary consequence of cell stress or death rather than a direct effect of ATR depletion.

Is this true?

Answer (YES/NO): NO